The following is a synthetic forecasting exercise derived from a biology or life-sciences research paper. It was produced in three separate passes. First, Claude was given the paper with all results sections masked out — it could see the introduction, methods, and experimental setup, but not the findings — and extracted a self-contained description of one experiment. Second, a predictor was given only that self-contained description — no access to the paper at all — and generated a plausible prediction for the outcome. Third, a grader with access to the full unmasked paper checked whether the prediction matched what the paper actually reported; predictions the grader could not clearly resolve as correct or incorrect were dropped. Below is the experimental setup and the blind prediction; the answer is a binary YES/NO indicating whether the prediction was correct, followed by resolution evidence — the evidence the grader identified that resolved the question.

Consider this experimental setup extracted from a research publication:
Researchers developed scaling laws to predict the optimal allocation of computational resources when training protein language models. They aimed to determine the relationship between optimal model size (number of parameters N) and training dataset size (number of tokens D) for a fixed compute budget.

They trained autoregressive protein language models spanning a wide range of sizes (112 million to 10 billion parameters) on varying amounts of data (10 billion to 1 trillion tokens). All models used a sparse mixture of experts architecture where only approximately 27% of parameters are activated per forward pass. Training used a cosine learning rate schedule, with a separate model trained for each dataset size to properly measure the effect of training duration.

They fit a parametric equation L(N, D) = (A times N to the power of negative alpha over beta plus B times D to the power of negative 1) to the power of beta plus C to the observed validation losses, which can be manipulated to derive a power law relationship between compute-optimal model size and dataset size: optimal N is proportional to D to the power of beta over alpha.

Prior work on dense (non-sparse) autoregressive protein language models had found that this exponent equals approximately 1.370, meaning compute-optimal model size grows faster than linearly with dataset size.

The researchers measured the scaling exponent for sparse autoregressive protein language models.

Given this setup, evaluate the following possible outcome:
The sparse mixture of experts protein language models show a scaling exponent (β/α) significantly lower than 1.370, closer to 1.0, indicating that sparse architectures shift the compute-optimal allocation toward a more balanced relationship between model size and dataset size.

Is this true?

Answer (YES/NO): NO